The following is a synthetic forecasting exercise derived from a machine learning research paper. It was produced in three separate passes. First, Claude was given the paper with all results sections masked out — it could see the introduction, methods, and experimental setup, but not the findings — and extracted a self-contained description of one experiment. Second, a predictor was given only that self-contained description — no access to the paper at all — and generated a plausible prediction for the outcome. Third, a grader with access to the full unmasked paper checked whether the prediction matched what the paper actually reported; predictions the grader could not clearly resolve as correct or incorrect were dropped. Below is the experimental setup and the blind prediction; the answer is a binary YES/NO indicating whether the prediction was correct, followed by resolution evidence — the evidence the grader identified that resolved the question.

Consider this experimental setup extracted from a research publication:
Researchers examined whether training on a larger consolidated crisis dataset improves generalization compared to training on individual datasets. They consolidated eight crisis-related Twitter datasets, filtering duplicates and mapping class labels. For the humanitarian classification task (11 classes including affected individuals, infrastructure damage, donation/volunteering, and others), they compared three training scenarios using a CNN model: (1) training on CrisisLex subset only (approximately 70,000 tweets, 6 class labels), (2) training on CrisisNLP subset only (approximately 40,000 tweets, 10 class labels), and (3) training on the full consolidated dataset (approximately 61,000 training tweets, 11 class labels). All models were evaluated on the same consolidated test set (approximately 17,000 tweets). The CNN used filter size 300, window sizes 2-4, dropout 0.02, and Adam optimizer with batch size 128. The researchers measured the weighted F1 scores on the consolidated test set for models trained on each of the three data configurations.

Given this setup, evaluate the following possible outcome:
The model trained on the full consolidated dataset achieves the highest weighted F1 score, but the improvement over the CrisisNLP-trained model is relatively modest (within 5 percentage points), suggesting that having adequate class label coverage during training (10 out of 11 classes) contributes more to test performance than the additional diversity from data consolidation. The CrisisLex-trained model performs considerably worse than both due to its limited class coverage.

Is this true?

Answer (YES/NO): NO